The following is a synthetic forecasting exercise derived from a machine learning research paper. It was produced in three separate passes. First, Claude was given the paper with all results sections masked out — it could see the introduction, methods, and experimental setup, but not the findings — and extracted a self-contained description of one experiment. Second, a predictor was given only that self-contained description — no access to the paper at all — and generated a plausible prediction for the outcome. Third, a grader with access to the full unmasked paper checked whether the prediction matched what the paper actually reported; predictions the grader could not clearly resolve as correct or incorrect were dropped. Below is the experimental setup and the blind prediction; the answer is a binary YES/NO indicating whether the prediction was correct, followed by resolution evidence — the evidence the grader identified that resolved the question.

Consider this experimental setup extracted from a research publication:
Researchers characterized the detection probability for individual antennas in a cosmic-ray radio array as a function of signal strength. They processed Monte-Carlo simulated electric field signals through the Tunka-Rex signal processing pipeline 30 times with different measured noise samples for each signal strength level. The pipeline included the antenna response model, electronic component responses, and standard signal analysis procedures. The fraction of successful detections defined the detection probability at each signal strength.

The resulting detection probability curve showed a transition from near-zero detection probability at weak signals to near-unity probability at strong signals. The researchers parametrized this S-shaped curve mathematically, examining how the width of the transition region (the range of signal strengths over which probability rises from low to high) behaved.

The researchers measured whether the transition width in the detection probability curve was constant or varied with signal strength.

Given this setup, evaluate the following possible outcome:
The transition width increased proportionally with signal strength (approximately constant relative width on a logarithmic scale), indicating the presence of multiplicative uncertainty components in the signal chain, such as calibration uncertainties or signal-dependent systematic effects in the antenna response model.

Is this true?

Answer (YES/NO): NO